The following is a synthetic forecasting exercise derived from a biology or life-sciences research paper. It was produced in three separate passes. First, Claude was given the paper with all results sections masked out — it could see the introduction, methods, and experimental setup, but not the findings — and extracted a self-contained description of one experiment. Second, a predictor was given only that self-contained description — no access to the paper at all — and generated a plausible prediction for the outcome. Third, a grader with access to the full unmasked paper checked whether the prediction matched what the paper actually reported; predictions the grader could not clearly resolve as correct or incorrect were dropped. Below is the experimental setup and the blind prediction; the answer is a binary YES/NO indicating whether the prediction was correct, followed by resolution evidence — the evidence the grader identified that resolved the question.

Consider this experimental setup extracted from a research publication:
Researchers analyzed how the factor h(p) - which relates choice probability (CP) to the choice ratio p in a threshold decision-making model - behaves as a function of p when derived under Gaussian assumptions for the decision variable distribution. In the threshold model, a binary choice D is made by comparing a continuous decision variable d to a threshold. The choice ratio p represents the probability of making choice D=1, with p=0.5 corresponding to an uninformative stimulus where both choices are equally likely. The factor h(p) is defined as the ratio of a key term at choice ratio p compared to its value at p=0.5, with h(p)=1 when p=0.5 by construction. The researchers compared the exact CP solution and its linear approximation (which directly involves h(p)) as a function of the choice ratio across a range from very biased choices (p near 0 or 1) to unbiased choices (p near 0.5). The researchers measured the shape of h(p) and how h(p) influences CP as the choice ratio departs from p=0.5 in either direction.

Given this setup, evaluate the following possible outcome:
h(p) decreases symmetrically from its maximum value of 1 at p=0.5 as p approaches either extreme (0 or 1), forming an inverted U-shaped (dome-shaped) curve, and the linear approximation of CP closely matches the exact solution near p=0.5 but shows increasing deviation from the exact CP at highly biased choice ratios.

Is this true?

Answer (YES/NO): NO